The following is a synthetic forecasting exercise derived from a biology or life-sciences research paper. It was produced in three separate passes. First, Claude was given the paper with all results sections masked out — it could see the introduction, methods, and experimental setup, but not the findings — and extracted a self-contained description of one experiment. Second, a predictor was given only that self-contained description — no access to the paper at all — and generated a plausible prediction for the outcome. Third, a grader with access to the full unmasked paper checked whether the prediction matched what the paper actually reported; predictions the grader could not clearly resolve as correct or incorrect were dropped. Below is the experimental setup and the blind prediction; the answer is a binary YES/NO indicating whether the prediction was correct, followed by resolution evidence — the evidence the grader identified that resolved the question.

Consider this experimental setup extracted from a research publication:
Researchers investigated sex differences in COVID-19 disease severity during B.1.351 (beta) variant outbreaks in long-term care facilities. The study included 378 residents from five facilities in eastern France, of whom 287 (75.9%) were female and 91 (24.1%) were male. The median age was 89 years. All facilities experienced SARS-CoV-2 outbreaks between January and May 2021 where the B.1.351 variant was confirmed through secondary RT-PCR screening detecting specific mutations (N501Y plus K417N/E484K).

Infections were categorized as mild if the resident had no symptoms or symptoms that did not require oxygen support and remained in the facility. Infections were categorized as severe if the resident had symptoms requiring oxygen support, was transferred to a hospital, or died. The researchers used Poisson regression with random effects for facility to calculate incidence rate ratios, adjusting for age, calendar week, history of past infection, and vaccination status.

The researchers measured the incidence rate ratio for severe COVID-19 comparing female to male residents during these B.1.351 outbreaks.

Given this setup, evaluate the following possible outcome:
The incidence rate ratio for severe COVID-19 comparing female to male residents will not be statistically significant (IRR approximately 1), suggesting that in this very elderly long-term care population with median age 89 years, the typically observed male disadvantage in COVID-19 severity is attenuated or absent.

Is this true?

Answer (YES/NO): NO